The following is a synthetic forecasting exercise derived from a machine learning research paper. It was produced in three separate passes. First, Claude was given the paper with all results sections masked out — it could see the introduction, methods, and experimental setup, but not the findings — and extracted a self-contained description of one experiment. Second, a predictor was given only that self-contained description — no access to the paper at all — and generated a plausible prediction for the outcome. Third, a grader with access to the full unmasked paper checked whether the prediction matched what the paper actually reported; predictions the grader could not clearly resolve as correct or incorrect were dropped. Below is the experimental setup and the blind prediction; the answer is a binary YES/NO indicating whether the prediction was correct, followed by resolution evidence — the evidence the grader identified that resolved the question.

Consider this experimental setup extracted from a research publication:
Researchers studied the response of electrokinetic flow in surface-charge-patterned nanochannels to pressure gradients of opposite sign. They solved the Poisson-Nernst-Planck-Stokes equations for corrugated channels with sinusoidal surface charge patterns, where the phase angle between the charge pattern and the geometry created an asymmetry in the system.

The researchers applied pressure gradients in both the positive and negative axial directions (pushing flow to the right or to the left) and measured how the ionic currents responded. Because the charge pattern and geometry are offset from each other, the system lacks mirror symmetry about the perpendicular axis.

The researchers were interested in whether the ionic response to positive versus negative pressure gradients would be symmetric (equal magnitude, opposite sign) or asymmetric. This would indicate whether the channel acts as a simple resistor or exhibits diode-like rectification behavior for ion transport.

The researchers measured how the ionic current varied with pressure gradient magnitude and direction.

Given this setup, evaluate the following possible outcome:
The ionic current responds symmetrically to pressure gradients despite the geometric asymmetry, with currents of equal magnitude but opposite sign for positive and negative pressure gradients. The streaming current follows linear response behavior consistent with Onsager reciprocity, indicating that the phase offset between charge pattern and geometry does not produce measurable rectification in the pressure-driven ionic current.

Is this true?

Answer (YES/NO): NO